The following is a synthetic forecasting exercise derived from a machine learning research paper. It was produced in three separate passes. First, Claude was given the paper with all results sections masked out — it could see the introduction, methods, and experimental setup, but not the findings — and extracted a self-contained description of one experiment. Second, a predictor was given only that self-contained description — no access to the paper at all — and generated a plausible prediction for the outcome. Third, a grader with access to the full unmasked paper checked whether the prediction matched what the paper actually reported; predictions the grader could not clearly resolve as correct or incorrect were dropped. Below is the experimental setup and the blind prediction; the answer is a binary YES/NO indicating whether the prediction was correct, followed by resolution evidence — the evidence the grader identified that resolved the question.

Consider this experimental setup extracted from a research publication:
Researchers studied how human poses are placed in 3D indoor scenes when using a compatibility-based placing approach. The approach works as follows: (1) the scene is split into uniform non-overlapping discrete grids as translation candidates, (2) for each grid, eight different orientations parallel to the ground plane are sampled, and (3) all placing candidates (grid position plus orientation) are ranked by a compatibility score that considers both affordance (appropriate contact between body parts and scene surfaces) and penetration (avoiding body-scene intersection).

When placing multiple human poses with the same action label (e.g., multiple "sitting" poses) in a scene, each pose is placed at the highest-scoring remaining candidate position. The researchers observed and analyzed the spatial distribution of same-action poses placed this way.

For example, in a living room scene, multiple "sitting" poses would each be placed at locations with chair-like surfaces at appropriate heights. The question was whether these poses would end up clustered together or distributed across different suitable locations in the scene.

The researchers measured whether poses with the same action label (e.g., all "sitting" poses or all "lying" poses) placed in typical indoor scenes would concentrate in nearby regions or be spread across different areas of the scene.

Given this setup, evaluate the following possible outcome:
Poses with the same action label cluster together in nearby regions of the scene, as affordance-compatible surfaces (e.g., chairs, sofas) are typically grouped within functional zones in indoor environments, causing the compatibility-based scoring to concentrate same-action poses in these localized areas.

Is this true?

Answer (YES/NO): YES